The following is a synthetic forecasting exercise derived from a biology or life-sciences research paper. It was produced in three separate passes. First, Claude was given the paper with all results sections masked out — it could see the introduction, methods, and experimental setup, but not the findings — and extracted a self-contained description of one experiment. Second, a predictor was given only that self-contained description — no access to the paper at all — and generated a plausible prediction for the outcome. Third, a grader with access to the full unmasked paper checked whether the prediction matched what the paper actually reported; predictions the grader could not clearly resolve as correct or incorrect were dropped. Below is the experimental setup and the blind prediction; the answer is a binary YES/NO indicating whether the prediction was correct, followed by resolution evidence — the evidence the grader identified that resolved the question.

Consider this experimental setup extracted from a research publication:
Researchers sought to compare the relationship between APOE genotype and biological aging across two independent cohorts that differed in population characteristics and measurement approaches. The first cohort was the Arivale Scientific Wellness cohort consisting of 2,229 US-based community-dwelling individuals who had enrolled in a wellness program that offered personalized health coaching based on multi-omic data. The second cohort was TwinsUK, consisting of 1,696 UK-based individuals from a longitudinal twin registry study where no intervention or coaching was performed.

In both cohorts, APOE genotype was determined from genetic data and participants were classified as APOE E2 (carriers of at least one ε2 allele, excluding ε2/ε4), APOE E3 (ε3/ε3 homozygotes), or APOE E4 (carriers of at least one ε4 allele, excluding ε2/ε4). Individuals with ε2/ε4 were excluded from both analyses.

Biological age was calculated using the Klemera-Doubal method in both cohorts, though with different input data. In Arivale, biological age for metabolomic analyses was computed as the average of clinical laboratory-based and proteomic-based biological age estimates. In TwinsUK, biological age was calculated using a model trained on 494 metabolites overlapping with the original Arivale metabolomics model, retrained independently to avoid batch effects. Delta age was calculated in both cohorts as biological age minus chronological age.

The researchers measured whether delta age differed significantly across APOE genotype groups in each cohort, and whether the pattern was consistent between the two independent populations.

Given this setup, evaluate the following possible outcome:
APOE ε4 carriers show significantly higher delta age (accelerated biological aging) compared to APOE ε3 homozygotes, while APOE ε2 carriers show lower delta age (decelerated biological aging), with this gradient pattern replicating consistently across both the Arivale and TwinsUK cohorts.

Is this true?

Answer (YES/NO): NO